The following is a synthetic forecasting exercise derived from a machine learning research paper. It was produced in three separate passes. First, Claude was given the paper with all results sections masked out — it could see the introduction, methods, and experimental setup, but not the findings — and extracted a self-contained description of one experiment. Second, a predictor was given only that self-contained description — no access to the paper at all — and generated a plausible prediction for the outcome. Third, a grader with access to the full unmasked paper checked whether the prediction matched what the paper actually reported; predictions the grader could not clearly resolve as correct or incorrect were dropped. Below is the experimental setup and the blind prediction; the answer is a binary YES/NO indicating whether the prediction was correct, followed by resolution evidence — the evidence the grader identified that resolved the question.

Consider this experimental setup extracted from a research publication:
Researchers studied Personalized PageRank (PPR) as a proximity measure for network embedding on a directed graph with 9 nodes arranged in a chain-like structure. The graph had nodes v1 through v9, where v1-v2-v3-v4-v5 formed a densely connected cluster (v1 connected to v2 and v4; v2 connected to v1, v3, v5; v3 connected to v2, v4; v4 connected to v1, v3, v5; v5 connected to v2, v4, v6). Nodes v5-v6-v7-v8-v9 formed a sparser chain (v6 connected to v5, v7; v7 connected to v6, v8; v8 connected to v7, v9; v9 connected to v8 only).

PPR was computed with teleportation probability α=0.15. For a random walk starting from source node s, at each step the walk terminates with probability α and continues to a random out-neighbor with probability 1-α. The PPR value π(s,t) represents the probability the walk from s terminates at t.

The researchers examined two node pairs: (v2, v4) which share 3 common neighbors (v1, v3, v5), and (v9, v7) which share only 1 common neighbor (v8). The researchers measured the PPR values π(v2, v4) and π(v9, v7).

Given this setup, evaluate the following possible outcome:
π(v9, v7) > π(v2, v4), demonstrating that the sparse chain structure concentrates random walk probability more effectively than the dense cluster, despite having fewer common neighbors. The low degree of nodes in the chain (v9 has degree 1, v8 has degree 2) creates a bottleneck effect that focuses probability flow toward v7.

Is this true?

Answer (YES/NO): YES